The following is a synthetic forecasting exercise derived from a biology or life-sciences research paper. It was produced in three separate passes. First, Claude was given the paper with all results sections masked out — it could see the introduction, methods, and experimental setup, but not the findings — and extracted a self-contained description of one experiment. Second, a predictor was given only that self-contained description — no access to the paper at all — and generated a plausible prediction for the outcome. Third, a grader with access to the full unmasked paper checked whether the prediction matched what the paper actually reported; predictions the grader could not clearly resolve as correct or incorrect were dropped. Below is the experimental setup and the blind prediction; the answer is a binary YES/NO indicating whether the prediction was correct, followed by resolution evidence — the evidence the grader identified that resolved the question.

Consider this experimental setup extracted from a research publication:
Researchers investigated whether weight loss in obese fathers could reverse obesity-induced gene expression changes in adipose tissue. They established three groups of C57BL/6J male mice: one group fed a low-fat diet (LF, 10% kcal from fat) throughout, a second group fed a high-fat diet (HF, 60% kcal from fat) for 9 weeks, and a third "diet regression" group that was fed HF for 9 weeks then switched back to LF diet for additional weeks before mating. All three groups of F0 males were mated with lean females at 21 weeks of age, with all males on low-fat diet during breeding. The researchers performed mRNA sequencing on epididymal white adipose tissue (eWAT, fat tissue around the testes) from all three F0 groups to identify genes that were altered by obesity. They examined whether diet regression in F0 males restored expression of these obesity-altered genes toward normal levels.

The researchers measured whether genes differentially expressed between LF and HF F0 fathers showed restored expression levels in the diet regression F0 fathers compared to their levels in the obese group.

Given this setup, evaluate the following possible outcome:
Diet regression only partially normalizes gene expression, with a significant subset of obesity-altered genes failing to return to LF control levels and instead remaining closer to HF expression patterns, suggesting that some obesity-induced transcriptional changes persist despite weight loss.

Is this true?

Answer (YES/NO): NO